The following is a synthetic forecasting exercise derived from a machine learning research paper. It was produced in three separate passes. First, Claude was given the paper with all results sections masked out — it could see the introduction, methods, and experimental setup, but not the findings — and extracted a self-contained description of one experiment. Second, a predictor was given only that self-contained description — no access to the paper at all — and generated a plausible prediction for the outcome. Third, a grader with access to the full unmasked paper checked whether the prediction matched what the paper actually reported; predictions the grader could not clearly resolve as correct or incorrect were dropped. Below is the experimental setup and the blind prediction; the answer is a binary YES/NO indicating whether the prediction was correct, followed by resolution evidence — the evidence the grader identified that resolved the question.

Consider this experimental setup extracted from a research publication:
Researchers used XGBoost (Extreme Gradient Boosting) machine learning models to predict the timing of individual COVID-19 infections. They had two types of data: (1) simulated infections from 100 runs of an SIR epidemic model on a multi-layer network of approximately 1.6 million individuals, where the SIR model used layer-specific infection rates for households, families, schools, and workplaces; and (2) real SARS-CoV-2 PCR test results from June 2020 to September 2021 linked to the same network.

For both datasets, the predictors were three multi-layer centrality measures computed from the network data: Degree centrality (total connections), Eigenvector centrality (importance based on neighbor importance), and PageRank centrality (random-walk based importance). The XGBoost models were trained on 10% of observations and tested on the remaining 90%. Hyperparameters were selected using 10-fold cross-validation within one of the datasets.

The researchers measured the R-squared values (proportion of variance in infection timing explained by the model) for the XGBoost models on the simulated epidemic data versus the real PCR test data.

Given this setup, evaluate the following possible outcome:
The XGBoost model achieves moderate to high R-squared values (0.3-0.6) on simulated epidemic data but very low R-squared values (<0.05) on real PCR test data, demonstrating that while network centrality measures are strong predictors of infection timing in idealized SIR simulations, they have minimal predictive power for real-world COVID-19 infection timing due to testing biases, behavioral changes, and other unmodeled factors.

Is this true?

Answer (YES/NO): YES